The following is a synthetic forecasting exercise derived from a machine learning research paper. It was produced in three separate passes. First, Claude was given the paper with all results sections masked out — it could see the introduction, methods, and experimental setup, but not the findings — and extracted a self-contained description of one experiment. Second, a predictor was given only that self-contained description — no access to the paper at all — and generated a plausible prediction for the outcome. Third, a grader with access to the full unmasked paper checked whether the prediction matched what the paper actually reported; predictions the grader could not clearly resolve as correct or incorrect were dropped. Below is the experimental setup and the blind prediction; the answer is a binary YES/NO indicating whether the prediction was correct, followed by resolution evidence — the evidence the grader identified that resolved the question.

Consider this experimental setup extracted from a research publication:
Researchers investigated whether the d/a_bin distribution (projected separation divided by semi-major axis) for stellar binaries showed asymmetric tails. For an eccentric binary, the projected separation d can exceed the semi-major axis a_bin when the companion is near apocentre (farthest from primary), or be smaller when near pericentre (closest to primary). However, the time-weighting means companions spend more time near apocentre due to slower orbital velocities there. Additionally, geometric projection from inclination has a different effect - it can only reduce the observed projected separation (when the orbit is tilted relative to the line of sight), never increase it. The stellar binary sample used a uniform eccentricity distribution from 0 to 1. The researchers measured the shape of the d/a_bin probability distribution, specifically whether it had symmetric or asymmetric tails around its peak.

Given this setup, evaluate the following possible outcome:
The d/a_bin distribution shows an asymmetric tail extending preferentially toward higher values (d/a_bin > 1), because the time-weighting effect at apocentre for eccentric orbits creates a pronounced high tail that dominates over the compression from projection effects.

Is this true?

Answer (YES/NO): NO